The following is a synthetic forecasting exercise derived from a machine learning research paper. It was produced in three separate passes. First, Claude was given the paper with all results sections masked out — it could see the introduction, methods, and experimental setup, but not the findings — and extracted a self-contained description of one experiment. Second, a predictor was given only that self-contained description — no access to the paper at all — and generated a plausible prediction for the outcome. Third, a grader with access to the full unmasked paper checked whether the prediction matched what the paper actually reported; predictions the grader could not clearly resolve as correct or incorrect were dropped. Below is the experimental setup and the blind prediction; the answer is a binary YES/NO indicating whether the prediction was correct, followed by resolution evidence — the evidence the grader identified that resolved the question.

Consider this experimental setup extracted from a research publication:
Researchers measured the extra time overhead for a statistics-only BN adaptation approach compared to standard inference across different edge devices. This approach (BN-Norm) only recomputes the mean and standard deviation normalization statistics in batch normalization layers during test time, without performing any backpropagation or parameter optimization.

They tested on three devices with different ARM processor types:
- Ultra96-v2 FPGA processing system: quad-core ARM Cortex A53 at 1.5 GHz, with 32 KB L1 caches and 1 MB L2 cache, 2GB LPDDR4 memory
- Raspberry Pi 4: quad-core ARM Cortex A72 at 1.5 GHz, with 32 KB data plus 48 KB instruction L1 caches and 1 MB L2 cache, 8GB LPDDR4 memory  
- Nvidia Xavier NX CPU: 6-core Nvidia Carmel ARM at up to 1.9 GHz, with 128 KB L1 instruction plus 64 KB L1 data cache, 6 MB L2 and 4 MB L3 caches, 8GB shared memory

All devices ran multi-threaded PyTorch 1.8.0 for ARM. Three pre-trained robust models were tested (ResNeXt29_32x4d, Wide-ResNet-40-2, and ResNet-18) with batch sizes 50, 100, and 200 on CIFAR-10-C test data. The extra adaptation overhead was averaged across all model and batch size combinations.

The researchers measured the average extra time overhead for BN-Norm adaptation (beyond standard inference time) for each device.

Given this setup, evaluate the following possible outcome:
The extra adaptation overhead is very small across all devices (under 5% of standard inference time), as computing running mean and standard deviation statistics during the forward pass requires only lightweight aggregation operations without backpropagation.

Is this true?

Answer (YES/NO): NO